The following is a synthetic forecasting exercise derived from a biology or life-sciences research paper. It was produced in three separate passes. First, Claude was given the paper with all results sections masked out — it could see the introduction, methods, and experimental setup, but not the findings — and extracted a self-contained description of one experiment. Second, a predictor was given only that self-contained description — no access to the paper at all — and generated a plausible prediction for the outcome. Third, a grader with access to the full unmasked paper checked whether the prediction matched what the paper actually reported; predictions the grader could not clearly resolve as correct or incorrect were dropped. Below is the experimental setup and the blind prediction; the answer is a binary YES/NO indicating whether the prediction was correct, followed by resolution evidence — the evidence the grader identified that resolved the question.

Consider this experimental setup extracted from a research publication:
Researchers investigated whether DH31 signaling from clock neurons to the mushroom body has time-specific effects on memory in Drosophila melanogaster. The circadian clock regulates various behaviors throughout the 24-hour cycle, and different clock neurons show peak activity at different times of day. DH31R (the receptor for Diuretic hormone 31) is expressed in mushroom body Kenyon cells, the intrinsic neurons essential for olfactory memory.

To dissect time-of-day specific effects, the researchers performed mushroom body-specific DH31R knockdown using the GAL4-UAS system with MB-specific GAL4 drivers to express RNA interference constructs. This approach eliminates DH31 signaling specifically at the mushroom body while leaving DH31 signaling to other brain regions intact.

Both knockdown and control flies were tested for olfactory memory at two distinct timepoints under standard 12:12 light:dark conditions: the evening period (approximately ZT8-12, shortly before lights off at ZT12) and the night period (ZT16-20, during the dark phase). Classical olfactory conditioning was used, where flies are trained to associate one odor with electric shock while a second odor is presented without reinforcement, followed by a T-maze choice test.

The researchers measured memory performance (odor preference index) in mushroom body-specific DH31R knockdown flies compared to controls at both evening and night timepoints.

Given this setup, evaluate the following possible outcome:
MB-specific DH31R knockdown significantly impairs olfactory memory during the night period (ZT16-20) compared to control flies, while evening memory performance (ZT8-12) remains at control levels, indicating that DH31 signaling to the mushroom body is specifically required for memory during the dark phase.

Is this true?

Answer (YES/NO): NO